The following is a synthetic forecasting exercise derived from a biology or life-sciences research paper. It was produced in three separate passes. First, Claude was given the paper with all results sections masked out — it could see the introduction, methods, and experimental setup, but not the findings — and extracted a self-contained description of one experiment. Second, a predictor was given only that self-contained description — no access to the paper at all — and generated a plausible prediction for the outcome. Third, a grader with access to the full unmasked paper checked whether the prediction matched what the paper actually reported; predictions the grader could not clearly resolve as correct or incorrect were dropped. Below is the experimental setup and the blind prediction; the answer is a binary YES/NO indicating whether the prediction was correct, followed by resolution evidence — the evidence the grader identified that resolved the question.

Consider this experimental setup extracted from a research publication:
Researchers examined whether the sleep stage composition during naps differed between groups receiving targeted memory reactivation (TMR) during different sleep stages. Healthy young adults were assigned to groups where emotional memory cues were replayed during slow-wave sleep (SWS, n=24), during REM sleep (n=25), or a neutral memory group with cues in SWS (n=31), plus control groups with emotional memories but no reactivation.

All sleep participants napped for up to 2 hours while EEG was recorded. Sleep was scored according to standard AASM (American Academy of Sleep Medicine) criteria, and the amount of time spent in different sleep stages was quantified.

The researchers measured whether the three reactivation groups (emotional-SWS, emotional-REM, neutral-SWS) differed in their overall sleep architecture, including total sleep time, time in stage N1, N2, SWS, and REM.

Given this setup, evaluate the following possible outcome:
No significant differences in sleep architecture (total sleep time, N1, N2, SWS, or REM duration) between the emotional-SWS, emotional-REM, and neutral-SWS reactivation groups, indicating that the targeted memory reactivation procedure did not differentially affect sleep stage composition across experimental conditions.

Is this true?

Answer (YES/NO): NO